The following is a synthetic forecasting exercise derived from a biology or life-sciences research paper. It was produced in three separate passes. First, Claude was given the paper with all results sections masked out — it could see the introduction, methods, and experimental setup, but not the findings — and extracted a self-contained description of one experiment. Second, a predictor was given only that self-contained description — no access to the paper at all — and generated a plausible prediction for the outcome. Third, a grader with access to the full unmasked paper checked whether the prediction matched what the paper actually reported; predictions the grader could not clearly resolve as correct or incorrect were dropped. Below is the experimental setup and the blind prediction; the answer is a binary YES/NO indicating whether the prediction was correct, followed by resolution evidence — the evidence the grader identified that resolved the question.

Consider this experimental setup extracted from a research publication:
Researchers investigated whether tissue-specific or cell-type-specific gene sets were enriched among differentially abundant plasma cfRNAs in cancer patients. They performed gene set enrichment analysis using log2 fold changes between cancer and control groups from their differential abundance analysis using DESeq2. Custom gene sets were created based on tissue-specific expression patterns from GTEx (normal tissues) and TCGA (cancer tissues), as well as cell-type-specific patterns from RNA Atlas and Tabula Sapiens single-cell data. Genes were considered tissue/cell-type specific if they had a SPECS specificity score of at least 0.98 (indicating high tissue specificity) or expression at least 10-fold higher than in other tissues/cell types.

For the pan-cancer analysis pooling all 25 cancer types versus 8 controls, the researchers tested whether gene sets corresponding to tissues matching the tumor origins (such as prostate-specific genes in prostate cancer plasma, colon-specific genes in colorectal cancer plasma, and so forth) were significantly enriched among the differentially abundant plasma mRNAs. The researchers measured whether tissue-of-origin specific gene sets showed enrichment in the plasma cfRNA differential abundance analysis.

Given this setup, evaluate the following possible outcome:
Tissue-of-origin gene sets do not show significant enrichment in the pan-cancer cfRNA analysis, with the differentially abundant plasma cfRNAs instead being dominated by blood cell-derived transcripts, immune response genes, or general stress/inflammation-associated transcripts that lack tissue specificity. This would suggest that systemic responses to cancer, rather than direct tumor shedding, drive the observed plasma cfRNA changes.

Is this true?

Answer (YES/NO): YES